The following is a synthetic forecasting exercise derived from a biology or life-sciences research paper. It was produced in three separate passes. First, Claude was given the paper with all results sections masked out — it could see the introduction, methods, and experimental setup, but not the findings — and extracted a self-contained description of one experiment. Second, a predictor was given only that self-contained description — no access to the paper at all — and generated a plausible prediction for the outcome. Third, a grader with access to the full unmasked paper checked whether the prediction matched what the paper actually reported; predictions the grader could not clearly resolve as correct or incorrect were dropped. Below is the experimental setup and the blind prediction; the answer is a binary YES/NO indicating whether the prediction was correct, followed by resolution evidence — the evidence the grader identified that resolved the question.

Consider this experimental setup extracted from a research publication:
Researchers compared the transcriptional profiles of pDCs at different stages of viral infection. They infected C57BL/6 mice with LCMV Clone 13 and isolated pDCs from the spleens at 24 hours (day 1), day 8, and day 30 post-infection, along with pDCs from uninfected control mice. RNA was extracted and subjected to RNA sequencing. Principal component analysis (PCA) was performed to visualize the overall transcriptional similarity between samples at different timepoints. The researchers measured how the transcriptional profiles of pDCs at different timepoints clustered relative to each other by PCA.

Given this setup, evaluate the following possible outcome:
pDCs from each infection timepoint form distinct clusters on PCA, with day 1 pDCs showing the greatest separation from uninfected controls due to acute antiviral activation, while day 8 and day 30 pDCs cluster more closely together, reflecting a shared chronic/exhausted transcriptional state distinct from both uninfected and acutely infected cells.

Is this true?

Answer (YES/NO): YES